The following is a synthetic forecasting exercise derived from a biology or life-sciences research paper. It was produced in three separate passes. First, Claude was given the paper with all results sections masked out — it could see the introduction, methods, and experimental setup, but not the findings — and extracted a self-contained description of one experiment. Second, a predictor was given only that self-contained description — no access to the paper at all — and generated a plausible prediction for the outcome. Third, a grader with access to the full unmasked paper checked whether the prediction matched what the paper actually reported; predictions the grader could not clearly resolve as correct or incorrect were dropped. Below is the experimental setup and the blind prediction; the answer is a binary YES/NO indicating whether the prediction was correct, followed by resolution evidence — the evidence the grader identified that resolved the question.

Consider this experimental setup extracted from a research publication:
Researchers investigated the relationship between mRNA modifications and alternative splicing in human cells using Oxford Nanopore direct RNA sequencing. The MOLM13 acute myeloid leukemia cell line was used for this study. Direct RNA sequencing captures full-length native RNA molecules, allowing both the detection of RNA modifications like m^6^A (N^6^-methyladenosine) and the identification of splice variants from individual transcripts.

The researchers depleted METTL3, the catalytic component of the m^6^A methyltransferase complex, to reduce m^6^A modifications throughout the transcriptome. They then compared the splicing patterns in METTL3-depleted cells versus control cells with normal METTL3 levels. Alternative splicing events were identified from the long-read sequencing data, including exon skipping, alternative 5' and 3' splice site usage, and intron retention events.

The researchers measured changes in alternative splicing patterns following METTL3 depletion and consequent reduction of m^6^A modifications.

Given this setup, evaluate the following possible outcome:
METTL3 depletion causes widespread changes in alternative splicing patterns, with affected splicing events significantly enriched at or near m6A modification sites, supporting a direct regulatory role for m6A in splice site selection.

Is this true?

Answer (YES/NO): NO